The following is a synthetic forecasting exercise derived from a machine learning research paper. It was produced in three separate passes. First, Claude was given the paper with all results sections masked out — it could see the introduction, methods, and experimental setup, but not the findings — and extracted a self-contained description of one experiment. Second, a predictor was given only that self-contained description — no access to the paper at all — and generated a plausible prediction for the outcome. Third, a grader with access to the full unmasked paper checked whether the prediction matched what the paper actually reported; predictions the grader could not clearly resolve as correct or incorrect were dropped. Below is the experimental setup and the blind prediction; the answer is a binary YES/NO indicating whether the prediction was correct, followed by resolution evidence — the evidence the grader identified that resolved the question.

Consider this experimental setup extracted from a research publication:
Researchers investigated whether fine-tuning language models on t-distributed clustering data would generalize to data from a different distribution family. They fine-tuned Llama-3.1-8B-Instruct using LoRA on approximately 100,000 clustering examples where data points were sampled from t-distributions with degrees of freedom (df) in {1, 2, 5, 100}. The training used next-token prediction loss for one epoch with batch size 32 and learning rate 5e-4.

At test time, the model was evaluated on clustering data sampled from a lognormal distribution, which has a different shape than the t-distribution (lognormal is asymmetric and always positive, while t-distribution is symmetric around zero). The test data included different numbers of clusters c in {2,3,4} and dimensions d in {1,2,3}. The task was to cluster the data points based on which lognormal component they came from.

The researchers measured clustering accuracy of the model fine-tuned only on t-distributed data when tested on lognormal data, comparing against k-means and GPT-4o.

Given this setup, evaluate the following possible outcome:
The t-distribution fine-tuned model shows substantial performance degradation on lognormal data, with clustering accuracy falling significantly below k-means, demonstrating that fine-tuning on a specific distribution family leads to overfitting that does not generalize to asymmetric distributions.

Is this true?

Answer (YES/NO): NO